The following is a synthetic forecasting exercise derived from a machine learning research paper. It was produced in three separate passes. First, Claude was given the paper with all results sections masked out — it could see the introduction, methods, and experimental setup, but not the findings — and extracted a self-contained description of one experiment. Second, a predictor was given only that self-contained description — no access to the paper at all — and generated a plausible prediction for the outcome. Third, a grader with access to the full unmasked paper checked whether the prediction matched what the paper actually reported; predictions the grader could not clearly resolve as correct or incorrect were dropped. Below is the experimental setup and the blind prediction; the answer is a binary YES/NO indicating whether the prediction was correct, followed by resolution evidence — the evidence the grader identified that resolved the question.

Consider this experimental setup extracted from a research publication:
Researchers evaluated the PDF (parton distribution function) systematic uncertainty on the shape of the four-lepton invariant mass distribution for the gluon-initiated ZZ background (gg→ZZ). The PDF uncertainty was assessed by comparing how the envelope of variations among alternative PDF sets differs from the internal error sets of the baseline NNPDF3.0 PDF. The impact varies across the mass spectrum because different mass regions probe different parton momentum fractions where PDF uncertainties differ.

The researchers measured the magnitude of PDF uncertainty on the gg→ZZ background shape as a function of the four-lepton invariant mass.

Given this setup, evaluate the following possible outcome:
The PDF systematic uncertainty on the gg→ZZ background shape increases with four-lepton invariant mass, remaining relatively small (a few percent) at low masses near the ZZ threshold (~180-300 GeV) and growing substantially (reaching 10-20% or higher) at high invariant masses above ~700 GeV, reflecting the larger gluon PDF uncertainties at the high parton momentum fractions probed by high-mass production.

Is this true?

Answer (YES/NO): NO